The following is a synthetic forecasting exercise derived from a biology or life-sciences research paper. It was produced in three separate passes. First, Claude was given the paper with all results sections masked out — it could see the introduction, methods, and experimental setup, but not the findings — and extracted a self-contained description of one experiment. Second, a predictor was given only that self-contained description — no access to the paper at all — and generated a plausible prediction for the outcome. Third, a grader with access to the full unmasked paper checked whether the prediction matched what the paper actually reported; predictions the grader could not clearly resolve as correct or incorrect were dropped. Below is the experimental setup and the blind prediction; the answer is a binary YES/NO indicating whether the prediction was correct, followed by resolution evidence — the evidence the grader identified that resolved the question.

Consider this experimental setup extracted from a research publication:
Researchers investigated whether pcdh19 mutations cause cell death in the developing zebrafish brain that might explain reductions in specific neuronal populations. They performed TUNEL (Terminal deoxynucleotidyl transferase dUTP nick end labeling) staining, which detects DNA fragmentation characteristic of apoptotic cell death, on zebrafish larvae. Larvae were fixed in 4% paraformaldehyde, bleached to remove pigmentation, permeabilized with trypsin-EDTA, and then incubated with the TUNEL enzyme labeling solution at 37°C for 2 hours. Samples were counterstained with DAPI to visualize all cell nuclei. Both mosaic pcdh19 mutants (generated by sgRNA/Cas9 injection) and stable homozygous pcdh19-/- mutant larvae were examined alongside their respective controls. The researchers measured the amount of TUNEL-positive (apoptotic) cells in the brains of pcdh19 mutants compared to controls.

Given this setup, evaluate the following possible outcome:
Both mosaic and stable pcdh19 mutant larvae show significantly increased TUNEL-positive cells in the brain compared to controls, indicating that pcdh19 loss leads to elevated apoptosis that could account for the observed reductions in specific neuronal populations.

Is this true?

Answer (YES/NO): NO